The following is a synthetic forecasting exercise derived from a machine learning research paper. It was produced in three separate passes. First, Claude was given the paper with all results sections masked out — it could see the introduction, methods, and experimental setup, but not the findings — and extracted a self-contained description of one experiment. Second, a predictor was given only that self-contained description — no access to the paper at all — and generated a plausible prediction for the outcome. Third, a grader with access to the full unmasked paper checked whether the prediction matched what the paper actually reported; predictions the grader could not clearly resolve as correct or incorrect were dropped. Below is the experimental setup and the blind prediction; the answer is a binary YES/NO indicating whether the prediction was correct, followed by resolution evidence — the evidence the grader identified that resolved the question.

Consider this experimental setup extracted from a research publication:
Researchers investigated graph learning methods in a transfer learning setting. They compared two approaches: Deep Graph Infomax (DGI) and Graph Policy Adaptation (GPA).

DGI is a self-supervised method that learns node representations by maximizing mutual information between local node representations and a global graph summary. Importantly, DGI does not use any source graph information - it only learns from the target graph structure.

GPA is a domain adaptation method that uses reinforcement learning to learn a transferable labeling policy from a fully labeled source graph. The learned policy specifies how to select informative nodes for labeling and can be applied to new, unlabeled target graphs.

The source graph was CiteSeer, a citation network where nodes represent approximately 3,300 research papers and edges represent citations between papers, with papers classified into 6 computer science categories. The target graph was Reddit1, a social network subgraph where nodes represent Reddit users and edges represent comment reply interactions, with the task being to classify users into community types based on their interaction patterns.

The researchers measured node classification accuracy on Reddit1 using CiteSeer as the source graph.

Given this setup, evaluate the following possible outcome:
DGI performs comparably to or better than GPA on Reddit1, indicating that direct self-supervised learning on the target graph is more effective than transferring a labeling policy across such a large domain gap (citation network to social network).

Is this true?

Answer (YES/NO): YES